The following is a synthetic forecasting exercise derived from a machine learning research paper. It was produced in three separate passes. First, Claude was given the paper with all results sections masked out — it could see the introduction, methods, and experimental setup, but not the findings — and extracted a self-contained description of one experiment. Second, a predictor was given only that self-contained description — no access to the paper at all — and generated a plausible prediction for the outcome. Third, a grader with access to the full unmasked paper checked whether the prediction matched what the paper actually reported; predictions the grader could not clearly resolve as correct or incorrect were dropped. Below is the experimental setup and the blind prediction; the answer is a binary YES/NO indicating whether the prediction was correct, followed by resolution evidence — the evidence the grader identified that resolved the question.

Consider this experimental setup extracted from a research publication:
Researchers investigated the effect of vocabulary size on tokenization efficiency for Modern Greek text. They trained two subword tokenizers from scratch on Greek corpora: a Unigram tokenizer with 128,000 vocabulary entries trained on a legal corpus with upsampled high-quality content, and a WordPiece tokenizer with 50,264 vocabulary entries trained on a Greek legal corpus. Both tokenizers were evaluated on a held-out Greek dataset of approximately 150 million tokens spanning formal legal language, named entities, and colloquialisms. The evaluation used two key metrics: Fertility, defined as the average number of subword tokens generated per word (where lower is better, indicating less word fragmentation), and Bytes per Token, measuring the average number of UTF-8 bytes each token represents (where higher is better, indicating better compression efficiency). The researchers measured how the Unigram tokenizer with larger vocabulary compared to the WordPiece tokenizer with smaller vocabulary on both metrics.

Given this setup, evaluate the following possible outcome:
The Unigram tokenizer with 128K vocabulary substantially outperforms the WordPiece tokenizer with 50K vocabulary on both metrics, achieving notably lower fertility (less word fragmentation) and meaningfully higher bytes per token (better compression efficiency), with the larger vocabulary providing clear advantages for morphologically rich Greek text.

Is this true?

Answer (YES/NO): NO